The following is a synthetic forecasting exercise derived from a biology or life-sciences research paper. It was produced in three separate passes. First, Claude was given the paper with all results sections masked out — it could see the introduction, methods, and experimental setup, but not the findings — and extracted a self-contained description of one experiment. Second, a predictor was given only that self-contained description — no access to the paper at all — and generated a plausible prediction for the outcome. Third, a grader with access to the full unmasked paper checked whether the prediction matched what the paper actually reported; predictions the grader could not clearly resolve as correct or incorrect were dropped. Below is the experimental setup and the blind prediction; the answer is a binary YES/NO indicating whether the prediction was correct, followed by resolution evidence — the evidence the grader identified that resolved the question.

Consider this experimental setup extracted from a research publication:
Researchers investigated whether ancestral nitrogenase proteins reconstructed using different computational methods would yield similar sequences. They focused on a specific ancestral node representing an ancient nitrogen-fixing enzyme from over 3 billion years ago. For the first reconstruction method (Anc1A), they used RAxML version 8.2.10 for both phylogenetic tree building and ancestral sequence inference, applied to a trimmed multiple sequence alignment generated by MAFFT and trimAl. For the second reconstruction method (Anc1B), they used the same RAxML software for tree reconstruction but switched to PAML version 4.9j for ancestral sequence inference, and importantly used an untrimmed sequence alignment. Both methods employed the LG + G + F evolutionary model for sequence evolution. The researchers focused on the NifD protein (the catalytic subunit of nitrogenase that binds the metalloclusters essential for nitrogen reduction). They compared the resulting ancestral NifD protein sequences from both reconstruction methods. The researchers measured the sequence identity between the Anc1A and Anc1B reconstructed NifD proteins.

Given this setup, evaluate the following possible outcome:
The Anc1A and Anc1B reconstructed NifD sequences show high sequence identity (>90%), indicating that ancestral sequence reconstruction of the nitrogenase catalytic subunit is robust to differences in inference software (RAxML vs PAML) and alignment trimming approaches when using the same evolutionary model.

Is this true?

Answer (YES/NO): YES